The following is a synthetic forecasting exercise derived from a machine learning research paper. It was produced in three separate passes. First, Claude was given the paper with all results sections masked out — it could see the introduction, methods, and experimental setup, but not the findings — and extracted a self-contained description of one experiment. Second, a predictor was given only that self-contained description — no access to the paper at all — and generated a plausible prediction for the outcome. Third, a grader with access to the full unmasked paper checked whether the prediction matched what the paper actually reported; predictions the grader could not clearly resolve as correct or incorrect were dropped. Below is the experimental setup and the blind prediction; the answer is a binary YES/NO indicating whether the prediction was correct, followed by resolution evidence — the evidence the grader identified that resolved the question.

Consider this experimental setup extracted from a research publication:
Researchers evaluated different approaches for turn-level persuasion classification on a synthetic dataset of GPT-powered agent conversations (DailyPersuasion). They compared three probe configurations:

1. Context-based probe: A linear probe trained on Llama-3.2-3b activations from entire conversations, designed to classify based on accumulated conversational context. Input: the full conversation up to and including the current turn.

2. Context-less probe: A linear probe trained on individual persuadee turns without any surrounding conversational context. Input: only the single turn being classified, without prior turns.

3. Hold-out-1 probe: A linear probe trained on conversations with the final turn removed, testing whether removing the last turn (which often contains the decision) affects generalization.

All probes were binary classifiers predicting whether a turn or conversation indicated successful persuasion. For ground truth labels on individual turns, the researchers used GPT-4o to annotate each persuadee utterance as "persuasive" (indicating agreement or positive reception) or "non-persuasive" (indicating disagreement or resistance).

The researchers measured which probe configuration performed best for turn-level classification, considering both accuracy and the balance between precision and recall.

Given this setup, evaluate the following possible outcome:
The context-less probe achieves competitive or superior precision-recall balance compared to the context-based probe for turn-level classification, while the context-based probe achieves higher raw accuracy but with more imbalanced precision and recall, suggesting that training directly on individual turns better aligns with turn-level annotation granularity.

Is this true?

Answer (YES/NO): NO